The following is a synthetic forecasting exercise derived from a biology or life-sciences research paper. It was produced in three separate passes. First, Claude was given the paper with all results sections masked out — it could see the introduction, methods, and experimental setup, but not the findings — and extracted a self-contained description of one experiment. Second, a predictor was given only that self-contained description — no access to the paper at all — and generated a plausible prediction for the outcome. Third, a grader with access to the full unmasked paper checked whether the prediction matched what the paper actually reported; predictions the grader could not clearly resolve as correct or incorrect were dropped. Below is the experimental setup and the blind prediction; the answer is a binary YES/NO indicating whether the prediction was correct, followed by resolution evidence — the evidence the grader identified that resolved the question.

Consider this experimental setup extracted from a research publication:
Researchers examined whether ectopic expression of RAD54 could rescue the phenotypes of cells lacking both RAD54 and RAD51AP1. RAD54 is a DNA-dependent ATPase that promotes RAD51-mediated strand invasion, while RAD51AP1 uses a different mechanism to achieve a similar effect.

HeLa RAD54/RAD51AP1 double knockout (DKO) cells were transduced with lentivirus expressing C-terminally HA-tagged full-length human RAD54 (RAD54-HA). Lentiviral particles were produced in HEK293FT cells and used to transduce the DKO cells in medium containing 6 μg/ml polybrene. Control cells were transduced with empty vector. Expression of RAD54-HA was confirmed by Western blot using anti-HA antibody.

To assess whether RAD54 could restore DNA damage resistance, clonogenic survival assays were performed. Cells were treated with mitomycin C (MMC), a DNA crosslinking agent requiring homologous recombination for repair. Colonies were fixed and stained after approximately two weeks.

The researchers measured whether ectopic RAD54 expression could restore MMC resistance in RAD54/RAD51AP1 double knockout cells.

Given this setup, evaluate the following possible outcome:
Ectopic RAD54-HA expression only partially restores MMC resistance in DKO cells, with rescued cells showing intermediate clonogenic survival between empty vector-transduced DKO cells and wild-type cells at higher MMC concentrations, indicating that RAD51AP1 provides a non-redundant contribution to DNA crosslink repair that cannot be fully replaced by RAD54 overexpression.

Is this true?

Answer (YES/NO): YES